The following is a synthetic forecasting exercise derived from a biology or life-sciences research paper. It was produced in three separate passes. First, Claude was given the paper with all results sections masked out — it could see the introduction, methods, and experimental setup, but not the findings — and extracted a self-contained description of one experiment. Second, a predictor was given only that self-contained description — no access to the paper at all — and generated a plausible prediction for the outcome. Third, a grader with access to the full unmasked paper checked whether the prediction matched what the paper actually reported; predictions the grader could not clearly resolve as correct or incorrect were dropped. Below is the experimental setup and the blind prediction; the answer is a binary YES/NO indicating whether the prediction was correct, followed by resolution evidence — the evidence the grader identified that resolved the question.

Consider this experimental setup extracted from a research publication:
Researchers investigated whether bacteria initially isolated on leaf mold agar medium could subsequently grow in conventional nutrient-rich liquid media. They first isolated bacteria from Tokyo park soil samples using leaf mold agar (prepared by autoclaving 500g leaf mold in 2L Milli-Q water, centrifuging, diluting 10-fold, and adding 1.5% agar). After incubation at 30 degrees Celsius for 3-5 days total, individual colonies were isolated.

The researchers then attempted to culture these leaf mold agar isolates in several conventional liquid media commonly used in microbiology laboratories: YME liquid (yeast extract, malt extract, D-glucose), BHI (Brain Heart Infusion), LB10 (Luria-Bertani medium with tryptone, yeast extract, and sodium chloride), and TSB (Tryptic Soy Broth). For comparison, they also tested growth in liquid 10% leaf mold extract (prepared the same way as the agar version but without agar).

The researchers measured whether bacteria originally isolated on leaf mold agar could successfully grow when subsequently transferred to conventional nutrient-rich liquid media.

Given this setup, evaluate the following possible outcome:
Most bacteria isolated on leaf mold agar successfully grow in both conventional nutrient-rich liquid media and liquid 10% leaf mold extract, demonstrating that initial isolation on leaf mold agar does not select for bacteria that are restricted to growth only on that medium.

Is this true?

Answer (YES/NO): NO